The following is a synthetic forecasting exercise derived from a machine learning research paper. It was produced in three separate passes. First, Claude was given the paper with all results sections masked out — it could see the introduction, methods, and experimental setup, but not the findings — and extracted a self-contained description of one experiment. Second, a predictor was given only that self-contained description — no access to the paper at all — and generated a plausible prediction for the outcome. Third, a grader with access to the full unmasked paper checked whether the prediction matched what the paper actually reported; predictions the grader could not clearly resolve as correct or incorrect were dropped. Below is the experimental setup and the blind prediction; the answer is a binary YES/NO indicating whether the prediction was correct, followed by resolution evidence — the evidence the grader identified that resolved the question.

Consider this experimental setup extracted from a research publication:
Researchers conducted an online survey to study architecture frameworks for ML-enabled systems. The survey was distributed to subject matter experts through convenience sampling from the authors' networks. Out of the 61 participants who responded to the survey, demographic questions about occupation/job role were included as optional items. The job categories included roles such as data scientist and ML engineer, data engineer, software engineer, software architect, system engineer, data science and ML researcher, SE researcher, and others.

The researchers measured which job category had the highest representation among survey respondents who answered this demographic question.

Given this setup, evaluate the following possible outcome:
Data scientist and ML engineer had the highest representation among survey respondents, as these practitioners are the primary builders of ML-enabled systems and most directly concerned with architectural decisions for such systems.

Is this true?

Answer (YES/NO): YES